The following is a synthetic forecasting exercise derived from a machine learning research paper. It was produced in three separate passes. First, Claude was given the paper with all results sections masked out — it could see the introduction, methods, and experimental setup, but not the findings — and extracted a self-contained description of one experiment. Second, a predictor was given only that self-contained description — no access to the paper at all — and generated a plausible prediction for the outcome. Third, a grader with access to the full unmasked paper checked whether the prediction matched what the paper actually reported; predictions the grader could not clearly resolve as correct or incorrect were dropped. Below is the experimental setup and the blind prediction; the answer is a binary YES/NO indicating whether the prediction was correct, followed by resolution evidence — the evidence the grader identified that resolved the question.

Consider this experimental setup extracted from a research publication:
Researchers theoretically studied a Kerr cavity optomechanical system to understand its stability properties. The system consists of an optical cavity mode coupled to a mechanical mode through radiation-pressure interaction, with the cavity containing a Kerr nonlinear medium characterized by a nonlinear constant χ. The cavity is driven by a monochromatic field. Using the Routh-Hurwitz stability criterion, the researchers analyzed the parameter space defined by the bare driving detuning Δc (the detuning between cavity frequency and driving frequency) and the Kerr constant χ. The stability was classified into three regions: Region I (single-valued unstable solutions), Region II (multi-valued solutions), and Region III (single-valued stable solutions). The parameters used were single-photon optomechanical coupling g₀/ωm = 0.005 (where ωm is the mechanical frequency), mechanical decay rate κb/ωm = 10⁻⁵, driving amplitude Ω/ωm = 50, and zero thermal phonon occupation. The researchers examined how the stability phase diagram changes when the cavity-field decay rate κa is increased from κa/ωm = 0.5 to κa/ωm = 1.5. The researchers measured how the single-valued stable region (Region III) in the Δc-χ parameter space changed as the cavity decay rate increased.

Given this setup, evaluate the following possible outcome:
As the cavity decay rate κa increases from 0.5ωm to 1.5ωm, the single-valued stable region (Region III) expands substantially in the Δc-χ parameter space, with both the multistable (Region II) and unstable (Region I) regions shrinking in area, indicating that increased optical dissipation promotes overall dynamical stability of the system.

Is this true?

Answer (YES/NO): NO